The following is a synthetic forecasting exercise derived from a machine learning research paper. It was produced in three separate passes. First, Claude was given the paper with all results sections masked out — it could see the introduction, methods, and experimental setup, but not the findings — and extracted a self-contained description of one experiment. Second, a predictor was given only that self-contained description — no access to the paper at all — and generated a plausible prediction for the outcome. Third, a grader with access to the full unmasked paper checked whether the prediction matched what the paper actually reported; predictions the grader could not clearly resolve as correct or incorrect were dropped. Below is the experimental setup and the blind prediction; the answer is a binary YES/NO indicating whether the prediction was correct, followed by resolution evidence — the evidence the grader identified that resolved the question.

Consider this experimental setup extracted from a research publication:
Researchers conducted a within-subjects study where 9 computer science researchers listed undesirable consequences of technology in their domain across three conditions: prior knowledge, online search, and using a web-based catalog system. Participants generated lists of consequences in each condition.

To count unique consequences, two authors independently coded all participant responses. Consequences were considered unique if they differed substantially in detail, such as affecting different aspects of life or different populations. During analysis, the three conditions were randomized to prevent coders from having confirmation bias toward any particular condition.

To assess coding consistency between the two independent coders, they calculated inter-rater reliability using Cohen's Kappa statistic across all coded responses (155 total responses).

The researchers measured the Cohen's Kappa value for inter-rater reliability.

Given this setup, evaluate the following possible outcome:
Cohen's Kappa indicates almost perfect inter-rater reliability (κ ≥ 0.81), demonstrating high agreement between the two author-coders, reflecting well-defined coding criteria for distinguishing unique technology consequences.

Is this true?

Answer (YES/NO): YES